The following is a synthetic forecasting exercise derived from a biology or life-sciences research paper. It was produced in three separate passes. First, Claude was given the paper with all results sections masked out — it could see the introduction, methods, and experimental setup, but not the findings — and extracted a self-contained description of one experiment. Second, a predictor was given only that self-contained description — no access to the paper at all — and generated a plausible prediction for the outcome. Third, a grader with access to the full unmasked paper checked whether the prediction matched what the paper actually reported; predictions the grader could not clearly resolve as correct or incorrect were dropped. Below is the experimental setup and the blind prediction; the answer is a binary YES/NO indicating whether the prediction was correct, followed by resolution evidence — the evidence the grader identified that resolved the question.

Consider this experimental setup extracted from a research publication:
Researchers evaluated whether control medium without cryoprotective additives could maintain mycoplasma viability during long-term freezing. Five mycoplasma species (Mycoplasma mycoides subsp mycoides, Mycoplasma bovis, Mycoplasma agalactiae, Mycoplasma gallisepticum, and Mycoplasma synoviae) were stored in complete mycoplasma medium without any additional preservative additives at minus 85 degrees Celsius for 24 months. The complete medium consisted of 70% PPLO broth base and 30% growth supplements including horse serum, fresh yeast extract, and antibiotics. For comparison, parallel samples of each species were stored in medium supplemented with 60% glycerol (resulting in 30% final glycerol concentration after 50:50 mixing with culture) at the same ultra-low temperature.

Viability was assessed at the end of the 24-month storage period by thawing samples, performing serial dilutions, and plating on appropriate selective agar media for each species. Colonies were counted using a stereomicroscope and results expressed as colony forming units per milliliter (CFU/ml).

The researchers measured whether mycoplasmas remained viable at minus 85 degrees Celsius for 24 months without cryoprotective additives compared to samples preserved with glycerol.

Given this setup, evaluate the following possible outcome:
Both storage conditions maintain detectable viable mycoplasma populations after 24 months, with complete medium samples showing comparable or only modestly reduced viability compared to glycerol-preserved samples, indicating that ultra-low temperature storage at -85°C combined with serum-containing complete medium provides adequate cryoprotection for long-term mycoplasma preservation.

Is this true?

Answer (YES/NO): YES